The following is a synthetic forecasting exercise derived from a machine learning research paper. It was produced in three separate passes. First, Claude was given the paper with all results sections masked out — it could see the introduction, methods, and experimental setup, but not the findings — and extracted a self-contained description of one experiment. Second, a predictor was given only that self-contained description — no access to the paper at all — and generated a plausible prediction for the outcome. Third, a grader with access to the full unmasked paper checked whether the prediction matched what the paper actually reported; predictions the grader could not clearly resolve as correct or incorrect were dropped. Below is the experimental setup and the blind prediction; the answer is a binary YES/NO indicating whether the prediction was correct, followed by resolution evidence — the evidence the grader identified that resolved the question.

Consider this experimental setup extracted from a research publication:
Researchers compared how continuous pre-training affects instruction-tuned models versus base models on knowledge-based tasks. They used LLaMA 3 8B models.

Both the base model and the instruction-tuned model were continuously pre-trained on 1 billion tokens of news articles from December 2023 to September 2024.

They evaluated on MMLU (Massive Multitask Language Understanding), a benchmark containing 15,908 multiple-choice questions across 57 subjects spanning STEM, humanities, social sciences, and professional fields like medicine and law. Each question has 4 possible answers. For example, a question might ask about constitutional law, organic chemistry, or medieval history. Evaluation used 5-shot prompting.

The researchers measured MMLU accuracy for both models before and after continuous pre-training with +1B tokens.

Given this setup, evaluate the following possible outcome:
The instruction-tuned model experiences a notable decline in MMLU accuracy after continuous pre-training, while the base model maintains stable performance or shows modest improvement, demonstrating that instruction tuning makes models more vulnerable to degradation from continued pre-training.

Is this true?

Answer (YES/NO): NO